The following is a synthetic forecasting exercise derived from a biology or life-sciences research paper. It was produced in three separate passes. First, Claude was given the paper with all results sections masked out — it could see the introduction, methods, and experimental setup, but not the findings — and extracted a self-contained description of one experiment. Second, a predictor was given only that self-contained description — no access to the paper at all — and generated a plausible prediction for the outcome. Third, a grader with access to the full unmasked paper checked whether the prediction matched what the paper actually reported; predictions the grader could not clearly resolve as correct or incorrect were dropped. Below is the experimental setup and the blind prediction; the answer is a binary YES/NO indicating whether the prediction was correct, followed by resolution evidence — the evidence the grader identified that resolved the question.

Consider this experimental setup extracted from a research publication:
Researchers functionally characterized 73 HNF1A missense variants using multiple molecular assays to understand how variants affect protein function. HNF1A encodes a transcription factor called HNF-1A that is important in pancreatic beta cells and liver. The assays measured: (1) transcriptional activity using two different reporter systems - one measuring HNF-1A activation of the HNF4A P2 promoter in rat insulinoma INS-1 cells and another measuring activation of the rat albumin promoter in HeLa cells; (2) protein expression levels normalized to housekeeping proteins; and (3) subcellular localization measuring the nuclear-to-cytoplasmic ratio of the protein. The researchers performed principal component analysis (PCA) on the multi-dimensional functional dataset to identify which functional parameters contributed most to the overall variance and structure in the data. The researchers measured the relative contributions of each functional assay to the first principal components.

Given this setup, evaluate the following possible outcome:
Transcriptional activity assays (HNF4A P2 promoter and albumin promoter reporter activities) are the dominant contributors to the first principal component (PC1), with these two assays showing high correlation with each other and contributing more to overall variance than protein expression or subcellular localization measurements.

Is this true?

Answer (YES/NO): YES